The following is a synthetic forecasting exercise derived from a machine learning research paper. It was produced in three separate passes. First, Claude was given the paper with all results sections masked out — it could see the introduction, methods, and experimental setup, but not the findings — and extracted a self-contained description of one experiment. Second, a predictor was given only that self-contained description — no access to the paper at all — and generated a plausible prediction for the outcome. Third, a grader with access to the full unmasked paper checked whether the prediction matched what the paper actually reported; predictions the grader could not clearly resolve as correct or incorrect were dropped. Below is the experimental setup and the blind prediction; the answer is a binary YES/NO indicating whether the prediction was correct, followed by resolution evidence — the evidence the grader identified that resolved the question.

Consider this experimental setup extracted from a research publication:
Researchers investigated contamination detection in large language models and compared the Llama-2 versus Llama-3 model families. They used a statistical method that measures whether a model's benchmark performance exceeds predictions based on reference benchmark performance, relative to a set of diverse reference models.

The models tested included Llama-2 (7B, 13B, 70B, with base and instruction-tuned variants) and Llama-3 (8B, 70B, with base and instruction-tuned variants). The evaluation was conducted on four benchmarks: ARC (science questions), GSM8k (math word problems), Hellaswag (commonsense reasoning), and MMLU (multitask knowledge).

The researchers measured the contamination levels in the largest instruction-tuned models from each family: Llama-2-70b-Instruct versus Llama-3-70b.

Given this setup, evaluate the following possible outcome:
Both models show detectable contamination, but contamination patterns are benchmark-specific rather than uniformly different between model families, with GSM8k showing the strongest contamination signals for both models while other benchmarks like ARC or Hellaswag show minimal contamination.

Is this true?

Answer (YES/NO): NO